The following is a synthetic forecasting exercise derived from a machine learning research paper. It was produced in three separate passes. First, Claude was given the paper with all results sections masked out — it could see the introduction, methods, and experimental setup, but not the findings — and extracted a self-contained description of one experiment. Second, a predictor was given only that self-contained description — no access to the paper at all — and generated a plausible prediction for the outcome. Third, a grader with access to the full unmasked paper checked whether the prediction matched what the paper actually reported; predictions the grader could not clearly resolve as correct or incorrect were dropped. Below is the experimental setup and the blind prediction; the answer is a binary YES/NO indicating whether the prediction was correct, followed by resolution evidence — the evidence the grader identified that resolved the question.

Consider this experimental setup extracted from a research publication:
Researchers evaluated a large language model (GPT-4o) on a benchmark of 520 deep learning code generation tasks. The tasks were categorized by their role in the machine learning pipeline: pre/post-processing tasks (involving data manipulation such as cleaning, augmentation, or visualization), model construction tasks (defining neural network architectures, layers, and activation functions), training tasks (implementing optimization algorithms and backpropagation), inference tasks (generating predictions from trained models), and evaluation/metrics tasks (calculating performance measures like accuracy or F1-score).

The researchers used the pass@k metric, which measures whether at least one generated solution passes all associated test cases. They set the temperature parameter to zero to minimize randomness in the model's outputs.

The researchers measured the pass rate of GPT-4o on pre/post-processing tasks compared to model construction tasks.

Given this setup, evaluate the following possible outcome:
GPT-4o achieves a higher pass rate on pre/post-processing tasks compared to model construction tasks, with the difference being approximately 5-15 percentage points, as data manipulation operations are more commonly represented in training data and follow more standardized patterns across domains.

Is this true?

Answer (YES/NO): YES